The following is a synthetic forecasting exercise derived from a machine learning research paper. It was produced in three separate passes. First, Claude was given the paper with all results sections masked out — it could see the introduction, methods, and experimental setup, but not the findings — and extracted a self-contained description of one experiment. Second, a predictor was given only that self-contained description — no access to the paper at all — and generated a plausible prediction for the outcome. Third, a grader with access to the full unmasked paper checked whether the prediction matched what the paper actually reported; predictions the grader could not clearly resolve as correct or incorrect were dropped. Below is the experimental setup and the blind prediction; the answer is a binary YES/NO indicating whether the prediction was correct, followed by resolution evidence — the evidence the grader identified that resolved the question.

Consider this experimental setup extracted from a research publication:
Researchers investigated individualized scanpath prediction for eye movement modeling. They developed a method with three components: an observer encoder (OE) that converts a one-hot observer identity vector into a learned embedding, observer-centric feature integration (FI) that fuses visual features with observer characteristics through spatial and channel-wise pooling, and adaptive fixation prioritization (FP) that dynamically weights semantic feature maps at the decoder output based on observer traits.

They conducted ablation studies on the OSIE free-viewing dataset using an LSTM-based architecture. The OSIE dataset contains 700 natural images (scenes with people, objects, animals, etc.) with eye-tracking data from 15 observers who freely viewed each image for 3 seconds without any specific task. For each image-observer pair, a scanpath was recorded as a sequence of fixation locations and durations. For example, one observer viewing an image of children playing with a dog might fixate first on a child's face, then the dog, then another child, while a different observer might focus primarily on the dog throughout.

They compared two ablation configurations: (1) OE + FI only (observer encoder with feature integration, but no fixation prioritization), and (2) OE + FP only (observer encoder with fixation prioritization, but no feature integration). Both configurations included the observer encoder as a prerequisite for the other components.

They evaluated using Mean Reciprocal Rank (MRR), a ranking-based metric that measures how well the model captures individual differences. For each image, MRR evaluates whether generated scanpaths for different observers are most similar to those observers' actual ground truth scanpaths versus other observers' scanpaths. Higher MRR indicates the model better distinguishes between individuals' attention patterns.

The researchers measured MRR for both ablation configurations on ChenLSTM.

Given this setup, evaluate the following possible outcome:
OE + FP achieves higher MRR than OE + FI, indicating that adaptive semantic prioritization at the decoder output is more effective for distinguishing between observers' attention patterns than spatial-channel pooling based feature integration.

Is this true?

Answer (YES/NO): NO